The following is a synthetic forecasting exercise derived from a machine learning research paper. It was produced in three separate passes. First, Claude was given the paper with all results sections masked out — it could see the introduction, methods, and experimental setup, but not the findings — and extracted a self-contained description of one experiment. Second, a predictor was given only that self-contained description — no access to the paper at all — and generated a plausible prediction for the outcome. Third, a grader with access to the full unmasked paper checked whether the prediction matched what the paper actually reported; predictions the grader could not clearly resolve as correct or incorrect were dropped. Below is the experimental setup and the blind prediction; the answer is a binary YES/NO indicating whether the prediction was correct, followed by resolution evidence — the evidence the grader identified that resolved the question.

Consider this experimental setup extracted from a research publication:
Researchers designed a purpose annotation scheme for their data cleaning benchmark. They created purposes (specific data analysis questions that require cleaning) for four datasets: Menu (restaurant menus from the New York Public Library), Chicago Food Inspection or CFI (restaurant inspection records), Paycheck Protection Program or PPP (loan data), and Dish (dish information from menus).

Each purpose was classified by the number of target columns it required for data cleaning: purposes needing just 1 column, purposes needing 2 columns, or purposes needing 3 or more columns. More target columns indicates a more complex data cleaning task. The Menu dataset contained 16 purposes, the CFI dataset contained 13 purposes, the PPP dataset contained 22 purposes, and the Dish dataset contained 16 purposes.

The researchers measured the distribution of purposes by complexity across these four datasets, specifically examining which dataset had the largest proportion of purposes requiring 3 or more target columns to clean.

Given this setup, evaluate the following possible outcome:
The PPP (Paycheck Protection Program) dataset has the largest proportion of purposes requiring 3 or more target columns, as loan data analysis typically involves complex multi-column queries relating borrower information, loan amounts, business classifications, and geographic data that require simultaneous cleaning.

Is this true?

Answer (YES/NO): NO